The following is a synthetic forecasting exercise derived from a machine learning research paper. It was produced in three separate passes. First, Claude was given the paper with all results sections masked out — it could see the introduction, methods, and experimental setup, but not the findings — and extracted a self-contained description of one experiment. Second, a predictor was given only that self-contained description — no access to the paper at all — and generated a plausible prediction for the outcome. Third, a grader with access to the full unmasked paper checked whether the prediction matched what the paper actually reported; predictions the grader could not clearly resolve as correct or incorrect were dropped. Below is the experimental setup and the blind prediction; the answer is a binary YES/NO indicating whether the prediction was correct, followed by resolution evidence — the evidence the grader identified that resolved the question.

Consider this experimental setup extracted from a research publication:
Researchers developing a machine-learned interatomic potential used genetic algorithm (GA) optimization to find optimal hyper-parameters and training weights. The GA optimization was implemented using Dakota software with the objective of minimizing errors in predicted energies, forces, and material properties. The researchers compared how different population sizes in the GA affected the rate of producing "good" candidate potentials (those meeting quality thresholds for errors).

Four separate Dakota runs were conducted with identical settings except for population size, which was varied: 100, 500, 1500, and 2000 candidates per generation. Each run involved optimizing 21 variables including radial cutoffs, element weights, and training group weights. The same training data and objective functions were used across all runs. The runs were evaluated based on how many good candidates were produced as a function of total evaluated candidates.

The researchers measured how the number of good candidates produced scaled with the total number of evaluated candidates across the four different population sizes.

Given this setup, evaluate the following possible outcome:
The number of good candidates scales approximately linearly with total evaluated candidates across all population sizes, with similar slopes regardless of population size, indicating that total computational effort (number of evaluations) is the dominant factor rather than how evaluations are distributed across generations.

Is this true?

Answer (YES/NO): NO